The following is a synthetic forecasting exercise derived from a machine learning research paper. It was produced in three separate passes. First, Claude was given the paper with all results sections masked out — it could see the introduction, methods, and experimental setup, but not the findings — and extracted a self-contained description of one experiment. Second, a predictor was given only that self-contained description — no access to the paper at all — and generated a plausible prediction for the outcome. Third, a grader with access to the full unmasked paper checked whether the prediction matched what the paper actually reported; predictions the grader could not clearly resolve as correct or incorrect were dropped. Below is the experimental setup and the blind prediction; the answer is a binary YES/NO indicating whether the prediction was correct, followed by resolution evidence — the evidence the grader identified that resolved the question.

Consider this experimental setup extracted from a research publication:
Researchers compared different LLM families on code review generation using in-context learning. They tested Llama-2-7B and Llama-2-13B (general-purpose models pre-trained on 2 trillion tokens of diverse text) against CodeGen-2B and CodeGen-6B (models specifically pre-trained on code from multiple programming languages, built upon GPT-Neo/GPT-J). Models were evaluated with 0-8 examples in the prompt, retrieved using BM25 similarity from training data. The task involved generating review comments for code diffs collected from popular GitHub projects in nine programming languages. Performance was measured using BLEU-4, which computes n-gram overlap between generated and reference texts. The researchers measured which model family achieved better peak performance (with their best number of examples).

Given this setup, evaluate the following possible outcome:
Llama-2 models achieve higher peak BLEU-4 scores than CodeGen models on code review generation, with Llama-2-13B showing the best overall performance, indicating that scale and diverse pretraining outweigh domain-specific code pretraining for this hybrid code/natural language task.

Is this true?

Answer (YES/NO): NO